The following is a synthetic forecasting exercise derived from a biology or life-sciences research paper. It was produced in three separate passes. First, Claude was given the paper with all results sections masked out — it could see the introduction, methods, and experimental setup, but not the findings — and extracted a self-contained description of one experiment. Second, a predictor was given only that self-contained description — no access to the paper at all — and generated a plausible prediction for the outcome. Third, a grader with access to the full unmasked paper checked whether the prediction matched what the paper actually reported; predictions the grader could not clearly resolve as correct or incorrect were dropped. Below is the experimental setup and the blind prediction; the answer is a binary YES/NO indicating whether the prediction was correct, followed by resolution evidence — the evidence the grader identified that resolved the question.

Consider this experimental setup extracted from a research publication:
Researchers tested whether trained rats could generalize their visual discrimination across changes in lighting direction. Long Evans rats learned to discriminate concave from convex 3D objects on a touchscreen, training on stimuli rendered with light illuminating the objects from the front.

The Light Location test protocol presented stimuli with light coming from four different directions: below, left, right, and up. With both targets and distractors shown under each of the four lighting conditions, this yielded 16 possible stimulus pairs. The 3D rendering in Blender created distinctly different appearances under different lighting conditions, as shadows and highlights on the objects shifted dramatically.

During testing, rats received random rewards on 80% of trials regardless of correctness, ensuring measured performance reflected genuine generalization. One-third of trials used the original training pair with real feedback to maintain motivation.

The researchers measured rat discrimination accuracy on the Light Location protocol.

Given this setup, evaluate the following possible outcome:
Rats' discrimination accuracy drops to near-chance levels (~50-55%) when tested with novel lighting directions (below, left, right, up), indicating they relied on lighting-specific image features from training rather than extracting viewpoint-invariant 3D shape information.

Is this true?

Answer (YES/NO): NO